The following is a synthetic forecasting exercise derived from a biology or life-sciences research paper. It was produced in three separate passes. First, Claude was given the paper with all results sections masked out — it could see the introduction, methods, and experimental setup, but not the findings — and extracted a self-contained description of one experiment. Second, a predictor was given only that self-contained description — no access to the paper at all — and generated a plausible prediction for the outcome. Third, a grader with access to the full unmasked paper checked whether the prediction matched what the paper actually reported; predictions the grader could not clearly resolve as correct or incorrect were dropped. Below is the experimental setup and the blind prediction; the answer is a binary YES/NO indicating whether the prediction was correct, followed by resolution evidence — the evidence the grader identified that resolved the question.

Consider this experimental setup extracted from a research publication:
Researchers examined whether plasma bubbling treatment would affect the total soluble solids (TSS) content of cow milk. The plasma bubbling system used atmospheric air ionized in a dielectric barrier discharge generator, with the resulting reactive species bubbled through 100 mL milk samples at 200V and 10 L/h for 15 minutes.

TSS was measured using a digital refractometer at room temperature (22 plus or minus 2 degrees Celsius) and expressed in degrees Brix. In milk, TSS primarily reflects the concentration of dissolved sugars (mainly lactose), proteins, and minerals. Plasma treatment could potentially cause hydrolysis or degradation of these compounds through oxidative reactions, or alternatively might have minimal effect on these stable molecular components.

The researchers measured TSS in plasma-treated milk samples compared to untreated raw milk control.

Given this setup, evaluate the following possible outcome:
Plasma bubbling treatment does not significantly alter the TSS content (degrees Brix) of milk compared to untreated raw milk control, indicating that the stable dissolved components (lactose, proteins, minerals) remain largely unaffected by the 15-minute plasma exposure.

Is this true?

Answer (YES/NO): NO